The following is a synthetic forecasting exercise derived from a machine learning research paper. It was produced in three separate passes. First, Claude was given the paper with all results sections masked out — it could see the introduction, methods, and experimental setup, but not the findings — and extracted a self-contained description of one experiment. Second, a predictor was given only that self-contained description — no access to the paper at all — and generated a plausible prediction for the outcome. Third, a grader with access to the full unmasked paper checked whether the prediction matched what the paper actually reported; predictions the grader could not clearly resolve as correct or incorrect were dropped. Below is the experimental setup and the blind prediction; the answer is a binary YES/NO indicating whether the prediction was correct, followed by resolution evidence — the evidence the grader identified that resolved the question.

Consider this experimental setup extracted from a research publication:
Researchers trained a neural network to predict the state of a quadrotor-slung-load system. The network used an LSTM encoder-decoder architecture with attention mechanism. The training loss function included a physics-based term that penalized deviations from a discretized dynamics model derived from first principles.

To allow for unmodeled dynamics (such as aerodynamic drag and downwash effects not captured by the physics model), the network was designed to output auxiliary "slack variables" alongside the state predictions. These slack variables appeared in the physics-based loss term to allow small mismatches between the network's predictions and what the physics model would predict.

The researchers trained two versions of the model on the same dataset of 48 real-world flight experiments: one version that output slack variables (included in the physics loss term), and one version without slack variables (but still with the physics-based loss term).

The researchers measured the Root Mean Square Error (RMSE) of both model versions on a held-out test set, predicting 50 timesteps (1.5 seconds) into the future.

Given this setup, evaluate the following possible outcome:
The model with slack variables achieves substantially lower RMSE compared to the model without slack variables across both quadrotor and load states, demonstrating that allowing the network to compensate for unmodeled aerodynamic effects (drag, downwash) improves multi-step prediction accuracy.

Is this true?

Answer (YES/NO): NO